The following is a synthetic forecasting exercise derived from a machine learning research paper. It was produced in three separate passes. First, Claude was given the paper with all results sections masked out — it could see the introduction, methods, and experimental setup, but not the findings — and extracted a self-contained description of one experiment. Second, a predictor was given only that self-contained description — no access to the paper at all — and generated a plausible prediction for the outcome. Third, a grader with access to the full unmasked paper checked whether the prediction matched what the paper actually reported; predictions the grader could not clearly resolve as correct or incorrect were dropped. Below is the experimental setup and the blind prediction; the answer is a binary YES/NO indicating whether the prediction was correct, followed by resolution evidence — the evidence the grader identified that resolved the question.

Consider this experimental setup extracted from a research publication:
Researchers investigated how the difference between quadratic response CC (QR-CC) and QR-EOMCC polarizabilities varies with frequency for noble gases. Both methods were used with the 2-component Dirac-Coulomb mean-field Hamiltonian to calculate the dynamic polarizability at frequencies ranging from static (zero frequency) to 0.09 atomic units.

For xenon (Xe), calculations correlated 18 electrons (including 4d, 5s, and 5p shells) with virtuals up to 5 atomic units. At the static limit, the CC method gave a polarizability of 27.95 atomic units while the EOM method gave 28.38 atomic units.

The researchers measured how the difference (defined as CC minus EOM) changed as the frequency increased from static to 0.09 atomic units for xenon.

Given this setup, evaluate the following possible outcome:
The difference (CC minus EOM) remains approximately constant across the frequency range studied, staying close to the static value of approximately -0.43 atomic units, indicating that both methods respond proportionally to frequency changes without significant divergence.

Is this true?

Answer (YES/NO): NO